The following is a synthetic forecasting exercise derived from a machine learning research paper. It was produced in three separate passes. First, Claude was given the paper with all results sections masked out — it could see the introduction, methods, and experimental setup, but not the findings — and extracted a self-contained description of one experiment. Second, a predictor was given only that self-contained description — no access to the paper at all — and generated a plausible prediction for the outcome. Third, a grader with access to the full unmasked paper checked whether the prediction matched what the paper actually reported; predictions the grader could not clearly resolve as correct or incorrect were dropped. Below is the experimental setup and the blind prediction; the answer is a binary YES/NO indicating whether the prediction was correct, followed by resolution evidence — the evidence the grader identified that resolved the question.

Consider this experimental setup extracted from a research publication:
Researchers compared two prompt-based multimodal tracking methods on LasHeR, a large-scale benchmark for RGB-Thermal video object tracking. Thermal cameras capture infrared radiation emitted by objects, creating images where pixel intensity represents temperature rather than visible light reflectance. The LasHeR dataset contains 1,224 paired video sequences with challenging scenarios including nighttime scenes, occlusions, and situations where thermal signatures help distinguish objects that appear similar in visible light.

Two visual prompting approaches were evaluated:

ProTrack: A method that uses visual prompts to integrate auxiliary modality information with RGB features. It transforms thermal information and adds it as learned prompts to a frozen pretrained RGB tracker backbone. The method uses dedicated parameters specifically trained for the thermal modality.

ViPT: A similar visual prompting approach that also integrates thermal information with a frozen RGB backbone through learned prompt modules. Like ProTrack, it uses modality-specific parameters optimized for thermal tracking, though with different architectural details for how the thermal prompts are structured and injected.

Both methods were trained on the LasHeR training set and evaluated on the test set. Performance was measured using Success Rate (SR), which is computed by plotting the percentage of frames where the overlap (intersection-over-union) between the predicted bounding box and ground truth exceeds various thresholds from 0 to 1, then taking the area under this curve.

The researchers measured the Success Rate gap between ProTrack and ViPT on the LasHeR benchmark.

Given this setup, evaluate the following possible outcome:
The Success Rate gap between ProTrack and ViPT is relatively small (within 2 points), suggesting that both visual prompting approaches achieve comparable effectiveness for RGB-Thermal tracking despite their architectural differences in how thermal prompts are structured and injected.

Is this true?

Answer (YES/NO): NO